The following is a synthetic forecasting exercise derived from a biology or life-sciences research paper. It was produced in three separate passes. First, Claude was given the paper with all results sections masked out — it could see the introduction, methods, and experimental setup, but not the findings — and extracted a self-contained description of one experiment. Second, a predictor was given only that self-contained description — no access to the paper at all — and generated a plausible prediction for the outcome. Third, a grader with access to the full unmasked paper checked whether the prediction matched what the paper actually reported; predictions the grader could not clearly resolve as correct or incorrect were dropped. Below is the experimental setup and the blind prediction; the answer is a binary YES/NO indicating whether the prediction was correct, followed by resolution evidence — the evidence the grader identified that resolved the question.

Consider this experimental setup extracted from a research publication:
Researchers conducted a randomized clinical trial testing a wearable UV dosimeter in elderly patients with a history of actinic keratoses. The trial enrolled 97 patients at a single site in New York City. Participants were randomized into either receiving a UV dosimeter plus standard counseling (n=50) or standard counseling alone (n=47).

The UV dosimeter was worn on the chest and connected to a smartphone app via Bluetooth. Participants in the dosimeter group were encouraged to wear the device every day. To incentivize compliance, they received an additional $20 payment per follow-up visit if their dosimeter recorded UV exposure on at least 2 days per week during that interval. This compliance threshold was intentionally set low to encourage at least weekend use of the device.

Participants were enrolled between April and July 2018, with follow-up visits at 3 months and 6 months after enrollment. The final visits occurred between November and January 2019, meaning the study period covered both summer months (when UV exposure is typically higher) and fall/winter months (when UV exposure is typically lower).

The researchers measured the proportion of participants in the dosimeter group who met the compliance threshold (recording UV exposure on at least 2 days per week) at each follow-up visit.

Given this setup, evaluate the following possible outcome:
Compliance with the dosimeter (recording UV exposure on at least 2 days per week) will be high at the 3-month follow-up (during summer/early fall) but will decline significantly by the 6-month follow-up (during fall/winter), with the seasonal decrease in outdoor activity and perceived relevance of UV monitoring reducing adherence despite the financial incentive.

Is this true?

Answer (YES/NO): YES